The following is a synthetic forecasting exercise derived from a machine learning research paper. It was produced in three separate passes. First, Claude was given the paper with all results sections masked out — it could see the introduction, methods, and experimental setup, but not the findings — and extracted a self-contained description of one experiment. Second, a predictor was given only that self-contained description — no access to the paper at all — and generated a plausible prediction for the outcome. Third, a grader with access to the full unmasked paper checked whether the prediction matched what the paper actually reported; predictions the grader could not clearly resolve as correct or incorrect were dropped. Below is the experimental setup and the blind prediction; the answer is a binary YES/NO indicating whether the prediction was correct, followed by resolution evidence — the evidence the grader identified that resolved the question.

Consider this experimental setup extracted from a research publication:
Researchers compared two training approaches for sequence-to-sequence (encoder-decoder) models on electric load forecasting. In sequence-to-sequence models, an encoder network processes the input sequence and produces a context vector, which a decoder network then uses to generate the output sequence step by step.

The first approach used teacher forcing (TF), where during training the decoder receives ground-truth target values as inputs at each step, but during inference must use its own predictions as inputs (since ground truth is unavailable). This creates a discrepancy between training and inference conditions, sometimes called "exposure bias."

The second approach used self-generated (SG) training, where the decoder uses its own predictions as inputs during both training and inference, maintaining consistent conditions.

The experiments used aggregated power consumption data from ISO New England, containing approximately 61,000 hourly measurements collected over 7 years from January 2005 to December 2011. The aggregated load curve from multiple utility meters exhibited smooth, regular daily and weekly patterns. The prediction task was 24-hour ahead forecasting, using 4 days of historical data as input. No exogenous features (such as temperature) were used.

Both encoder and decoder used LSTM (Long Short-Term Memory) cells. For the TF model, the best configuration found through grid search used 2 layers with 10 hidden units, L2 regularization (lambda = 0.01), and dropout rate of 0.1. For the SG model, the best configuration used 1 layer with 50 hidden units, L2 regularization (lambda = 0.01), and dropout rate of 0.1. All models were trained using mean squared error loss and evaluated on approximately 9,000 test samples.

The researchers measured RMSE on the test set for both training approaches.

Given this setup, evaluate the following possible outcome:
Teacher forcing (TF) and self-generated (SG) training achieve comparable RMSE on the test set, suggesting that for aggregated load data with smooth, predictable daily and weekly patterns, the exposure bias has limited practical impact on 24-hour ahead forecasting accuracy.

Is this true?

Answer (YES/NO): NO